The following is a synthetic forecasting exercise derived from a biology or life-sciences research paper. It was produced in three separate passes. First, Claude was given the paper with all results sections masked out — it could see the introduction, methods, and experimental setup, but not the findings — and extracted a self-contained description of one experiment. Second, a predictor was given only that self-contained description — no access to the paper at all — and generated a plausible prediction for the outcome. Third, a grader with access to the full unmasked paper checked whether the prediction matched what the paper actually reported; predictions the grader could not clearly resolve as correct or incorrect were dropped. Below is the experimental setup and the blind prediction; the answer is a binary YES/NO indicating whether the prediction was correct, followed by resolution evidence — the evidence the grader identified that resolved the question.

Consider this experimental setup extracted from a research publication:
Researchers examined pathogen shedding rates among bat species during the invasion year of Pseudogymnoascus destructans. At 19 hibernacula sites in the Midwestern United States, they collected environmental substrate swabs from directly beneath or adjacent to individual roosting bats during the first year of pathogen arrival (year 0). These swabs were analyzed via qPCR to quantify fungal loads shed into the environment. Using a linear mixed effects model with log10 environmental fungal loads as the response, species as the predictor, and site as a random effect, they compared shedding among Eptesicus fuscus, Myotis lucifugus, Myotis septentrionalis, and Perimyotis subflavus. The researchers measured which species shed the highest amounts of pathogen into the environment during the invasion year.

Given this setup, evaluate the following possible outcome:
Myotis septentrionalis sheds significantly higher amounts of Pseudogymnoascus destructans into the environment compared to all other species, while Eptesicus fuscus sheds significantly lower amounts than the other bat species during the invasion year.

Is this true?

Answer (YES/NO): NO